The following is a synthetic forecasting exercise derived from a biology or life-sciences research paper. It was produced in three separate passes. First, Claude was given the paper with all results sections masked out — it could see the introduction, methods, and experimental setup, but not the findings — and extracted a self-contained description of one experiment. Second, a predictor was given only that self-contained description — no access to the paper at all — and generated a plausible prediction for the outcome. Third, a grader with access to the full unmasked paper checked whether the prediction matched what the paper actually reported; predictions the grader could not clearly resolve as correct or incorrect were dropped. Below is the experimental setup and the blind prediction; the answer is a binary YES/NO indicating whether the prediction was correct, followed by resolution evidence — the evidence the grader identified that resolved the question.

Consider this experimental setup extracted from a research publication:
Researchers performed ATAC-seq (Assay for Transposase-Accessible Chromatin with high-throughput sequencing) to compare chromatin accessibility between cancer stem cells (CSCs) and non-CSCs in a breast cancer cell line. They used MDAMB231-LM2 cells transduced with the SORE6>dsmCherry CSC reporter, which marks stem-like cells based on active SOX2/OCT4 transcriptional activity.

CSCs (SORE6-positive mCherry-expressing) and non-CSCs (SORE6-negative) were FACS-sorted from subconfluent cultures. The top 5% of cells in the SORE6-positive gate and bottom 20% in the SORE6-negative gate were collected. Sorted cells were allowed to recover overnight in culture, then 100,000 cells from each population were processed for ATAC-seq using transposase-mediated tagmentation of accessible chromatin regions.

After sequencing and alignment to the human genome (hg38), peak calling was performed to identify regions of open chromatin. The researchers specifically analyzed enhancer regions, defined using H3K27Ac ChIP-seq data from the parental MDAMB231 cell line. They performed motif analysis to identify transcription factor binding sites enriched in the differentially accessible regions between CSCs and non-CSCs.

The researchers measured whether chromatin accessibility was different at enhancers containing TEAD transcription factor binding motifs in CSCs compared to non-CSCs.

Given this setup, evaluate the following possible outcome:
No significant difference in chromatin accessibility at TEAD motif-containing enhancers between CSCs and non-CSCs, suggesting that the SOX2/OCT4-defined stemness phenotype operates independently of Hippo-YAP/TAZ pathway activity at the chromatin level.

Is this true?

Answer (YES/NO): NO